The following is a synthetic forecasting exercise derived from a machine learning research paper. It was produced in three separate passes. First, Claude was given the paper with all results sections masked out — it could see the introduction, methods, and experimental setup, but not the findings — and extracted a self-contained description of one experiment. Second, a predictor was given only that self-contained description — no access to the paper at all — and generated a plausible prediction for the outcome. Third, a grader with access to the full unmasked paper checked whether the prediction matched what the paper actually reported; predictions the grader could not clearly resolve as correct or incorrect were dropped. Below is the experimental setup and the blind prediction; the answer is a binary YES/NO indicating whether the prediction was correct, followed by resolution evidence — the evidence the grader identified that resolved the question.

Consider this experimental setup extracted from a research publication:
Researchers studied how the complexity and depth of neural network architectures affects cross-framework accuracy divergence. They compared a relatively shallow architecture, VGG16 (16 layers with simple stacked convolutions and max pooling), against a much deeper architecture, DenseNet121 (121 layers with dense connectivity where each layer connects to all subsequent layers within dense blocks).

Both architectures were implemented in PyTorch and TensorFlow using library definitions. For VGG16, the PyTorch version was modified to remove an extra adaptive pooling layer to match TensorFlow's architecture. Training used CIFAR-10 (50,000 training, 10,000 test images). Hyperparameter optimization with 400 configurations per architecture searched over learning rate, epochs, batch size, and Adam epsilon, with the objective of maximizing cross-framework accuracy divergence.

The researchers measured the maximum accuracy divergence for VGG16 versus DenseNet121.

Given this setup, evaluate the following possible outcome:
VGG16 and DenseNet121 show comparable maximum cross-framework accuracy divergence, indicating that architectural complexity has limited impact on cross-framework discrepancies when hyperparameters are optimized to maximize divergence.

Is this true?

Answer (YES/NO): NO